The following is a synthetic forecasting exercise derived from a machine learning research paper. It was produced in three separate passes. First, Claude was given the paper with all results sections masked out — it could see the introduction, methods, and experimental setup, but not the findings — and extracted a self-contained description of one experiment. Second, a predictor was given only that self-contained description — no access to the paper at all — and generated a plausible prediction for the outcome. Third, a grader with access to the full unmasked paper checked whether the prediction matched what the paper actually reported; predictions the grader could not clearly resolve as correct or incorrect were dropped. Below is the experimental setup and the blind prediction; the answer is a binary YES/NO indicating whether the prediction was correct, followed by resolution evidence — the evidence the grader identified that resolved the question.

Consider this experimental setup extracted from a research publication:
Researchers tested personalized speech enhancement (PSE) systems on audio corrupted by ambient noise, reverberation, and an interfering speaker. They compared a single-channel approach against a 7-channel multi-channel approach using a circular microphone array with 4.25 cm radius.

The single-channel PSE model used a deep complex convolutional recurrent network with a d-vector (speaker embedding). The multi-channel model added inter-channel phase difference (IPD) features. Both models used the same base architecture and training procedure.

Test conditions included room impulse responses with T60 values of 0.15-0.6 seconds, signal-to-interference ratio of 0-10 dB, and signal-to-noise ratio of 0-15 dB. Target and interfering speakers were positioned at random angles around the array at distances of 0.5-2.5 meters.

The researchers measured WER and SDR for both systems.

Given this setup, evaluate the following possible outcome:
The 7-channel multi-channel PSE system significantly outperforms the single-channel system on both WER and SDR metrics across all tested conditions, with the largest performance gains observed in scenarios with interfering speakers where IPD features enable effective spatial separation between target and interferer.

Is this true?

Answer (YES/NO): YES